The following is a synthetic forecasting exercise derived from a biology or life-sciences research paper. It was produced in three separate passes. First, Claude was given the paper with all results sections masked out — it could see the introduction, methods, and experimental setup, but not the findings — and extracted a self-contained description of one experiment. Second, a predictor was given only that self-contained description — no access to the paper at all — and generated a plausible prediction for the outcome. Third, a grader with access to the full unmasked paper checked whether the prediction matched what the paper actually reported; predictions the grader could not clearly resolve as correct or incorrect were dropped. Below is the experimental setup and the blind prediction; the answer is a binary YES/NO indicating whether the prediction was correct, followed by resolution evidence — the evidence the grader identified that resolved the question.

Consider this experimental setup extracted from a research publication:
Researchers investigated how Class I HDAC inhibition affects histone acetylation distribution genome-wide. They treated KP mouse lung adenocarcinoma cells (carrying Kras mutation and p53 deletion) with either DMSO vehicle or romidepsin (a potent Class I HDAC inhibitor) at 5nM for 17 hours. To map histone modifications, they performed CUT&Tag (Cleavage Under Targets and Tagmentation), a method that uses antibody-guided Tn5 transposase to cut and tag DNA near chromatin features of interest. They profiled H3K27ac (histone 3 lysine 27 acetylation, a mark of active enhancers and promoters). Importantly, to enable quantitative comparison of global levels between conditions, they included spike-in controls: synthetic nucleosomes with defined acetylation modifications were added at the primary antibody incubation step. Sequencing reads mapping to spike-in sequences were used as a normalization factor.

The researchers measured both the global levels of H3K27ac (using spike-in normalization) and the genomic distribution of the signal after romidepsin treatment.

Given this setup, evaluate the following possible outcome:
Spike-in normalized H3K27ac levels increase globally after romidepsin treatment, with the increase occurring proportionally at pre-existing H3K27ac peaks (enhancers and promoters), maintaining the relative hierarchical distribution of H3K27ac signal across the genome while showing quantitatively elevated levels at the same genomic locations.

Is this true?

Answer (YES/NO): NO